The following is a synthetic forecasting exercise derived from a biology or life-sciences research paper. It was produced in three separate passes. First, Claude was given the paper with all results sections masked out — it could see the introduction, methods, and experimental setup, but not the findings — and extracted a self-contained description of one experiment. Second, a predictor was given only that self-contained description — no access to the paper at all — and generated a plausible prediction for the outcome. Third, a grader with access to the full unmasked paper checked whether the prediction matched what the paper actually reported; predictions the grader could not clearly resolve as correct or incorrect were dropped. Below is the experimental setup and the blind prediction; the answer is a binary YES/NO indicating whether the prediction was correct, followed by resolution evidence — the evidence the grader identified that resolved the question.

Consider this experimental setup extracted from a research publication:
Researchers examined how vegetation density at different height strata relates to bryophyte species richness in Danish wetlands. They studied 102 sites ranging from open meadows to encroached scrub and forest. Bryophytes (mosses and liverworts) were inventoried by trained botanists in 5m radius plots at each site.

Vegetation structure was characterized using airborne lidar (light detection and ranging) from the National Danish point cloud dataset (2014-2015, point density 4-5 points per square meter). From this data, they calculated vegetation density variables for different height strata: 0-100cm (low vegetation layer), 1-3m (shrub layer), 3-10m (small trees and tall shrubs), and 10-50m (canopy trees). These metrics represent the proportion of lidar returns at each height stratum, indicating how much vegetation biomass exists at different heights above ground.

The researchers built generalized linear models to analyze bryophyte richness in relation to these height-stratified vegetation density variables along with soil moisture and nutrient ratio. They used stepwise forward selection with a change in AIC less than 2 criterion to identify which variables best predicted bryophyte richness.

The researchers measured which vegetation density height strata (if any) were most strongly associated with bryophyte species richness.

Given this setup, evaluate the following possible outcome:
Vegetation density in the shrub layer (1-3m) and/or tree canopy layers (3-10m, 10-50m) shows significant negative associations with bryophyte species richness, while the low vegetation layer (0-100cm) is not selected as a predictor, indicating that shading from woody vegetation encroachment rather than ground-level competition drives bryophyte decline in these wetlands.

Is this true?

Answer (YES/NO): NO